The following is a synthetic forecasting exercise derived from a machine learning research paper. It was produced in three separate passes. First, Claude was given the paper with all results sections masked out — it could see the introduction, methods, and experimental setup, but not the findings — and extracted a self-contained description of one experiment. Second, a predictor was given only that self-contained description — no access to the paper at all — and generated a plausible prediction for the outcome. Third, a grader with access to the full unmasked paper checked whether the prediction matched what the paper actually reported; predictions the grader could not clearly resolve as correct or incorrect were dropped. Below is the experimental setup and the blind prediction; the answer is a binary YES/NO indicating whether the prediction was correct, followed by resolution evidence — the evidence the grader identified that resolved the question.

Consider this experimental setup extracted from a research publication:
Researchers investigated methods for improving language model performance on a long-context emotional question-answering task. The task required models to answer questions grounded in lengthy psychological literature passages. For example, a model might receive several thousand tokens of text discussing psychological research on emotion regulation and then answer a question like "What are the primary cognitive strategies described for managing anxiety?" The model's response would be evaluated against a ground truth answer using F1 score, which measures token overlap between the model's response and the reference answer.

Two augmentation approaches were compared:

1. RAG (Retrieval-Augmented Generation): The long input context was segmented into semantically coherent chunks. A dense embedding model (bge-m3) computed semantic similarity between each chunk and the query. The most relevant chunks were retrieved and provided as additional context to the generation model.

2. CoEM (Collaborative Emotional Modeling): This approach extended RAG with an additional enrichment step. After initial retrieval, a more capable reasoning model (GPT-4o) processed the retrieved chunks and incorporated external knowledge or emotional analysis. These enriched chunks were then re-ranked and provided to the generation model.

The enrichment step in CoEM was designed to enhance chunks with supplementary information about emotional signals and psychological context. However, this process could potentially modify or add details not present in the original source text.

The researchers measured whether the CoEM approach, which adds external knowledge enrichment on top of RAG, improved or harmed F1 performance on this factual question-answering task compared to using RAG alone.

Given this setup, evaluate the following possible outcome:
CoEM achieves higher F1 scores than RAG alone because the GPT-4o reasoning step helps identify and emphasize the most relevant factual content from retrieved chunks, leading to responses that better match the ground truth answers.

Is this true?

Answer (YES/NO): NO